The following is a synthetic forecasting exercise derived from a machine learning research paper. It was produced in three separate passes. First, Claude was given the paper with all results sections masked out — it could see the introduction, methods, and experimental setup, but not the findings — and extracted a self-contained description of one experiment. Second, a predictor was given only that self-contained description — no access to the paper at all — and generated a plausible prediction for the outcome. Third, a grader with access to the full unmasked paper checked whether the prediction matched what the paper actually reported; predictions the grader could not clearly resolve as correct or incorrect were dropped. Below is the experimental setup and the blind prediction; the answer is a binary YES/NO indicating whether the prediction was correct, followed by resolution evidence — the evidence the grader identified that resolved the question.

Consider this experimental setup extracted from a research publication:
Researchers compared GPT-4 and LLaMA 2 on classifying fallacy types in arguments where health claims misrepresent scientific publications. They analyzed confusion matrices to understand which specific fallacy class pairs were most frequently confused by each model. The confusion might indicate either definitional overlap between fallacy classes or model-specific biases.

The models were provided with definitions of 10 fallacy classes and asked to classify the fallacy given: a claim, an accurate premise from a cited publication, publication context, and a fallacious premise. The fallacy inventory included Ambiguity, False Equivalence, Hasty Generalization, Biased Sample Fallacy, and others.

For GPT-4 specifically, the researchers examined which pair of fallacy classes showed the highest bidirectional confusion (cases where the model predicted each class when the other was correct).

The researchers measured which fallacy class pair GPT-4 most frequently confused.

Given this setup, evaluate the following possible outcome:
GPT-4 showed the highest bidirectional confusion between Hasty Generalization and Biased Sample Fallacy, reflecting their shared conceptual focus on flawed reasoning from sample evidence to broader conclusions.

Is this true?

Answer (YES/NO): NO